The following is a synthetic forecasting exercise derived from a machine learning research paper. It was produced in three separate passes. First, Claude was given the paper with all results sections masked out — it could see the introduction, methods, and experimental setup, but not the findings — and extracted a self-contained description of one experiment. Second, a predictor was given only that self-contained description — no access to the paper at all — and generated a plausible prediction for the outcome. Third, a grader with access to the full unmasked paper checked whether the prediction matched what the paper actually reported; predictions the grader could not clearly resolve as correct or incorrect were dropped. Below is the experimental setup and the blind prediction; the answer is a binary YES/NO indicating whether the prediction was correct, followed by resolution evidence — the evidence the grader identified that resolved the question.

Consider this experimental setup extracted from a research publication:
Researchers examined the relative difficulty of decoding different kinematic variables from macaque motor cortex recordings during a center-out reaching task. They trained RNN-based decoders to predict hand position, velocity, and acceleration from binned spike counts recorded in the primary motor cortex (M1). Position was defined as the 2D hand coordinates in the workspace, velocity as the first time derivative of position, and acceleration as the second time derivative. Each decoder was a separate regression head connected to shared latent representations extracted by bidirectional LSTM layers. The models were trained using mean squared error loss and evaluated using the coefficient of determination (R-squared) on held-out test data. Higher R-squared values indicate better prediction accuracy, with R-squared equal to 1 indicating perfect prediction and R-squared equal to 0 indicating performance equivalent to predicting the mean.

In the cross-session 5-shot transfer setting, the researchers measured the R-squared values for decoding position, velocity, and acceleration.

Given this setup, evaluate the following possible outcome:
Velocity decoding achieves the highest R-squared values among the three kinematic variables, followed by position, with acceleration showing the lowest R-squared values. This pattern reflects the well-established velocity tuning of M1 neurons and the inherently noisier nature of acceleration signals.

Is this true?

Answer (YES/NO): NO